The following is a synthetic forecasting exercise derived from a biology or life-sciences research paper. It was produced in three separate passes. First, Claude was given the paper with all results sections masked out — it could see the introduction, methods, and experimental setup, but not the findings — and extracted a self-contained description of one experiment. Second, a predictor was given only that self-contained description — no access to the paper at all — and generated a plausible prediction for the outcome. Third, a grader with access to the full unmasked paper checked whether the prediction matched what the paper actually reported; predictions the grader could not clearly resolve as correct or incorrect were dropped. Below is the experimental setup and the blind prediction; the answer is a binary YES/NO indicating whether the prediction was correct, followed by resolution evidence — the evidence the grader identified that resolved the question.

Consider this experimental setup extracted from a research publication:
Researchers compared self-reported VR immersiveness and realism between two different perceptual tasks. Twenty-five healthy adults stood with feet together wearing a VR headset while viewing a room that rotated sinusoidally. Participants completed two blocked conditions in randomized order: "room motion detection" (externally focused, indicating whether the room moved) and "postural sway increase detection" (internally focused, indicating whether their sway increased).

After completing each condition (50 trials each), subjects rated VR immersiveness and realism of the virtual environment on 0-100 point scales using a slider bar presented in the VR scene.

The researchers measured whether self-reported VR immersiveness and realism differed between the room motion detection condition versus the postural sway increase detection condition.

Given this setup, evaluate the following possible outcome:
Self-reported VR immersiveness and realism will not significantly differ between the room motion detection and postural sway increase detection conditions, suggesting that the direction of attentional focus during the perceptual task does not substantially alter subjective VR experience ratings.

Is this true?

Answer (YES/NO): YES